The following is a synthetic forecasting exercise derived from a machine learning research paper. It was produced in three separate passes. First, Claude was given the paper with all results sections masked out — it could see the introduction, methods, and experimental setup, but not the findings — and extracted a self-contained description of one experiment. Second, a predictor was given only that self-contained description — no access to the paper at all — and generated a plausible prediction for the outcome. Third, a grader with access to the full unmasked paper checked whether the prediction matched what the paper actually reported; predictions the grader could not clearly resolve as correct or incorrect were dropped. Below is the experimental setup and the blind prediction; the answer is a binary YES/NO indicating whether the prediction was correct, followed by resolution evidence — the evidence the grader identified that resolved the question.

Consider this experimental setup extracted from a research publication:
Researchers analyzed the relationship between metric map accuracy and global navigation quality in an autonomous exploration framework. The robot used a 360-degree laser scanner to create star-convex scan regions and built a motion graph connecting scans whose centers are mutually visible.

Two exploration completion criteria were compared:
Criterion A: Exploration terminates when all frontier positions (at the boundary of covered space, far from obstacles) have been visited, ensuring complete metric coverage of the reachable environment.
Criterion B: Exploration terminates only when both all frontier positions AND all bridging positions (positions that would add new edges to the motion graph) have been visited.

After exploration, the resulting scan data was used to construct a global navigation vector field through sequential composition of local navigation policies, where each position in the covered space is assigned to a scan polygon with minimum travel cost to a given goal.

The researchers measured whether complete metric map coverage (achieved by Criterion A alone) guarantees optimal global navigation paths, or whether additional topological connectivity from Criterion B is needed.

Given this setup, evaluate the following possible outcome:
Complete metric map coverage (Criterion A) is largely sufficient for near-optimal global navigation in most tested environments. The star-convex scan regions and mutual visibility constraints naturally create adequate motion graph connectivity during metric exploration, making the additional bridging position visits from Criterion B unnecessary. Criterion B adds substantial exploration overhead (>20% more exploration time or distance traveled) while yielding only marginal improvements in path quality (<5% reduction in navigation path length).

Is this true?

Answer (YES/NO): NO